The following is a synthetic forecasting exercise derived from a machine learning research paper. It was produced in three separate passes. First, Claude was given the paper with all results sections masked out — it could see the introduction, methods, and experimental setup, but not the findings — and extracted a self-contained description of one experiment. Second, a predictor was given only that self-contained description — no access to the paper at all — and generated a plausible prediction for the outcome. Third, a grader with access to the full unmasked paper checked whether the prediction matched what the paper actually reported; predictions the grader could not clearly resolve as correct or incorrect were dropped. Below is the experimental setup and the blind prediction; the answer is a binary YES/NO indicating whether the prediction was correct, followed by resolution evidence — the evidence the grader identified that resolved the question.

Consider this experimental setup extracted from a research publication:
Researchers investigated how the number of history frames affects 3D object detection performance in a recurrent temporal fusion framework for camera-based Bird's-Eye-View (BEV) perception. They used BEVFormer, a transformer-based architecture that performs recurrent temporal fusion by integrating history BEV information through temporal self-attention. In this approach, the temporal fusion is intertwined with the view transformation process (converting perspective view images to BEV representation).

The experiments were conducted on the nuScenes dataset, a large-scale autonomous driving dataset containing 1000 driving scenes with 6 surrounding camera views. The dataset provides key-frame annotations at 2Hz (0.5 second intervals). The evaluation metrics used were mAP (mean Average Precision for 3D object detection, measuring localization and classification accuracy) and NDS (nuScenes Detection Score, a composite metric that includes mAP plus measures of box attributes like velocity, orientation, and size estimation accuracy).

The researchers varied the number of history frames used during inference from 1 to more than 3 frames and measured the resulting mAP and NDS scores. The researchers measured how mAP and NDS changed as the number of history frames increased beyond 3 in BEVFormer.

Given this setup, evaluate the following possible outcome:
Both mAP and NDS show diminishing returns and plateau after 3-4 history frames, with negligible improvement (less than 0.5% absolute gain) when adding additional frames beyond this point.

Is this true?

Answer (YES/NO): YES